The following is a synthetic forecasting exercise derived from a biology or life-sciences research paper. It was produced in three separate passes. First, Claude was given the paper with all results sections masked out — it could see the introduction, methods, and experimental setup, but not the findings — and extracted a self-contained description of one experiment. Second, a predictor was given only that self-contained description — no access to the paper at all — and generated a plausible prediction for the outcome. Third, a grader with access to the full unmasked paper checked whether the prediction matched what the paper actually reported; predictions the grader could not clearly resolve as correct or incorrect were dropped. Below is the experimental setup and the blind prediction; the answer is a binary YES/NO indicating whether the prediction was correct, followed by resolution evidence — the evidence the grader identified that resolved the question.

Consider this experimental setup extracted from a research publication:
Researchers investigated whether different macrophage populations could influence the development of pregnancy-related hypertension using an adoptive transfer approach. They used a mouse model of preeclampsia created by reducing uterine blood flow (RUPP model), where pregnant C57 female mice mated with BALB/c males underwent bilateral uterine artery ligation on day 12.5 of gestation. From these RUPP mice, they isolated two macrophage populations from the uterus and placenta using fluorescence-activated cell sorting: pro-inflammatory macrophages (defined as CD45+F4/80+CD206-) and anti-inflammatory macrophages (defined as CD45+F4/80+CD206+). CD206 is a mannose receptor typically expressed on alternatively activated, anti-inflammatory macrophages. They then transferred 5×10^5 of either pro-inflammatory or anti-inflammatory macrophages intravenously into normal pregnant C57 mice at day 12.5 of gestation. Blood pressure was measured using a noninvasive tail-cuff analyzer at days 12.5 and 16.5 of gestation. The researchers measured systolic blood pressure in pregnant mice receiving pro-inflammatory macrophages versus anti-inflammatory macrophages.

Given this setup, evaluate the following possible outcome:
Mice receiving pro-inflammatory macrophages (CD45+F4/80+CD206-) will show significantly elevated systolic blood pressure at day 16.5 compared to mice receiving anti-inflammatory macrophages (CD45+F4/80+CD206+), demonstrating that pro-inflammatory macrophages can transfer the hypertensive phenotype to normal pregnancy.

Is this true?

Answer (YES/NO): YES